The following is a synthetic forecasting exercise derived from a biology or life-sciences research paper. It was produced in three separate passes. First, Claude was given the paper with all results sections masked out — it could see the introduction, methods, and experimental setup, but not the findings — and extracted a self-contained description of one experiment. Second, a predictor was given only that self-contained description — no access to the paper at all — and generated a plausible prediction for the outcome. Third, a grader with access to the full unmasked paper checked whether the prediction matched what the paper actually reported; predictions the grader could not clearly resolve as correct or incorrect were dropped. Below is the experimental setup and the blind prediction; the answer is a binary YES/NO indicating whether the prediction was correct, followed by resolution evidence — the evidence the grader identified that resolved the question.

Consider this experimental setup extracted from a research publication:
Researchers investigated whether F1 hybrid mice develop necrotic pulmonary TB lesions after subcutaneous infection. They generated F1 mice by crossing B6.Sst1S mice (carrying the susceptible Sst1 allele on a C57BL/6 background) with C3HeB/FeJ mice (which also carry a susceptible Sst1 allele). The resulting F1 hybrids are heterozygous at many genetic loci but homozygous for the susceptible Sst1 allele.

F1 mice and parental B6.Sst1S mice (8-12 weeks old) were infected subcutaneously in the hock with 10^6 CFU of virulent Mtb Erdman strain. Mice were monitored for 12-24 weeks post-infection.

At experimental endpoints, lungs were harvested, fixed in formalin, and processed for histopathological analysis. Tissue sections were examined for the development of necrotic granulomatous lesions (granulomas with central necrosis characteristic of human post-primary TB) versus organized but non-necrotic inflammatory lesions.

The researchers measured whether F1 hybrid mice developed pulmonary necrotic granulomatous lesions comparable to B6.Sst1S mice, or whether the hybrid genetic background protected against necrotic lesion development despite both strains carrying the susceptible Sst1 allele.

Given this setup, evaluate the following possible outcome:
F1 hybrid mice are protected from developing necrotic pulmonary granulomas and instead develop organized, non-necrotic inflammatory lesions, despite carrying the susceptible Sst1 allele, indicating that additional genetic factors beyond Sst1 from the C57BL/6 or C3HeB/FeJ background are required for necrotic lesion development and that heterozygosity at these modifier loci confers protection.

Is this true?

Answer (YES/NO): YES